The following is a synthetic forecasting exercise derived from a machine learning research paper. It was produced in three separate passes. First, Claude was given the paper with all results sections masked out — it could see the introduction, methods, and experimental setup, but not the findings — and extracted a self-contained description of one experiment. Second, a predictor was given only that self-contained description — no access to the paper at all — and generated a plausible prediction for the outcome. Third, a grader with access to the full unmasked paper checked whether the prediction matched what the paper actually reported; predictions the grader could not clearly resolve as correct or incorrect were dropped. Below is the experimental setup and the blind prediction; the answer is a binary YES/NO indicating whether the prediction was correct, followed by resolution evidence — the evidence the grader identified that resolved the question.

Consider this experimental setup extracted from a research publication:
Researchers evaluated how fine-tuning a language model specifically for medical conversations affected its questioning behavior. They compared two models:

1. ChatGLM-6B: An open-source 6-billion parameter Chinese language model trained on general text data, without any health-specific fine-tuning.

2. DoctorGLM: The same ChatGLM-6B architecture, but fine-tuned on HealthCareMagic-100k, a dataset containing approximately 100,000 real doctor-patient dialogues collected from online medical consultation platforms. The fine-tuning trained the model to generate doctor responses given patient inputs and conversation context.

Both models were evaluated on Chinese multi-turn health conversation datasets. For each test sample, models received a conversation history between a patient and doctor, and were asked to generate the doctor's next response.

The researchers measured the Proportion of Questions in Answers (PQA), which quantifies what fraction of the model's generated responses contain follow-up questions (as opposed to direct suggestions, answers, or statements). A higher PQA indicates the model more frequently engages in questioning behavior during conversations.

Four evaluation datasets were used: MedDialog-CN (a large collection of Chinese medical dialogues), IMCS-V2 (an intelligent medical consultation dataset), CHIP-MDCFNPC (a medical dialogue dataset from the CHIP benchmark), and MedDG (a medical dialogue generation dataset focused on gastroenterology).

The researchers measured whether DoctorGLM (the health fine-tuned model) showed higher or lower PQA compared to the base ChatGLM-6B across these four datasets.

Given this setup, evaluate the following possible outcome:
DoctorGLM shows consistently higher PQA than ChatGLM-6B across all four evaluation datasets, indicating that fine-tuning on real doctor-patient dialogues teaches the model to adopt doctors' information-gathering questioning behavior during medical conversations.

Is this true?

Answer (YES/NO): NO